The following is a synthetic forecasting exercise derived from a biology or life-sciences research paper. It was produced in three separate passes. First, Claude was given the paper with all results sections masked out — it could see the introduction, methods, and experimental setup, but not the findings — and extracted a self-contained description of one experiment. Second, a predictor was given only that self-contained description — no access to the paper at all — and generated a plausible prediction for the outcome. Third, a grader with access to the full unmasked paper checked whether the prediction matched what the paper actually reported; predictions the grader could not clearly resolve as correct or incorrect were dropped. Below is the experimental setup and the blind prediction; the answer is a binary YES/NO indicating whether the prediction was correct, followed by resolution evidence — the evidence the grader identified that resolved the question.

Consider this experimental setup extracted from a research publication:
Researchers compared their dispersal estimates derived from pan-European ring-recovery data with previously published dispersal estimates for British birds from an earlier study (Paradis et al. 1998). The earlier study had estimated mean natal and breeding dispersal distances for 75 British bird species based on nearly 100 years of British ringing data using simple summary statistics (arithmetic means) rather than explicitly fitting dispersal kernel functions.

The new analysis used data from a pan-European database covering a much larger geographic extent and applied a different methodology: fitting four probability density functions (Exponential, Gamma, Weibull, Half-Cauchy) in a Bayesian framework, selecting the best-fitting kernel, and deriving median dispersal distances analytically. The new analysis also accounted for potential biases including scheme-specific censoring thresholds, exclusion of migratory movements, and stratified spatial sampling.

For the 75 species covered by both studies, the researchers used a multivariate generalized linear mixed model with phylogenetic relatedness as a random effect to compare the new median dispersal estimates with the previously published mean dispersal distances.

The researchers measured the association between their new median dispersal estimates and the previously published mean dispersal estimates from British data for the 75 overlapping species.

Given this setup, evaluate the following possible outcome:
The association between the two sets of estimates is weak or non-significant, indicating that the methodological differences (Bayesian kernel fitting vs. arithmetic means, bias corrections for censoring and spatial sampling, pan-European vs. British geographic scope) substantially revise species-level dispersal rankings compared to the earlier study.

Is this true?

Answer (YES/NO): NO